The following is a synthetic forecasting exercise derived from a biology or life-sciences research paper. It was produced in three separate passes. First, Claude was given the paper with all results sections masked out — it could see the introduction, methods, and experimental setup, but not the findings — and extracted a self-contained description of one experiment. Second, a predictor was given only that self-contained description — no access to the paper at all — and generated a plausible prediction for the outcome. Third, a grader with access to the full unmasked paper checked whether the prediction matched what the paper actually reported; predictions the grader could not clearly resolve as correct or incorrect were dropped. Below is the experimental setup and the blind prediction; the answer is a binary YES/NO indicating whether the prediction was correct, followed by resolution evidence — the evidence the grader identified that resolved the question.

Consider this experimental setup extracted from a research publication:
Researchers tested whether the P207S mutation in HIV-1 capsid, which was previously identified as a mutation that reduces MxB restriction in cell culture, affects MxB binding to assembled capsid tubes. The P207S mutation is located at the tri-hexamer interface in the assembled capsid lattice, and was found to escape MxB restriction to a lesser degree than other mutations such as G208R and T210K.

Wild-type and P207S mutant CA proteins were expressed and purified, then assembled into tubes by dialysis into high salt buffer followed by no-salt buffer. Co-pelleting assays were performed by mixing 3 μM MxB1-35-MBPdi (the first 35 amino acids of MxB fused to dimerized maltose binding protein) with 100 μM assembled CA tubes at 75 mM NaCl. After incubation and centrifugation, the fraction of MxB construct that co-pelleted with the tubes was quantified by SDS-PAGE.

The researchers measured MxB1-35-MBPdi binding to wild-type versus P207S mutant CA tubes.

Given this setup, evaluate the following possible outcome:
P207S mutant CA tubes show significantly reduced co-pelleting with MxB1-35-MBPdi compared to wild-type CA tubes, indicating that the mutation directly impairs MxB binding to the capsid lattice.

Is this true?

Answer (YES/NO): NO